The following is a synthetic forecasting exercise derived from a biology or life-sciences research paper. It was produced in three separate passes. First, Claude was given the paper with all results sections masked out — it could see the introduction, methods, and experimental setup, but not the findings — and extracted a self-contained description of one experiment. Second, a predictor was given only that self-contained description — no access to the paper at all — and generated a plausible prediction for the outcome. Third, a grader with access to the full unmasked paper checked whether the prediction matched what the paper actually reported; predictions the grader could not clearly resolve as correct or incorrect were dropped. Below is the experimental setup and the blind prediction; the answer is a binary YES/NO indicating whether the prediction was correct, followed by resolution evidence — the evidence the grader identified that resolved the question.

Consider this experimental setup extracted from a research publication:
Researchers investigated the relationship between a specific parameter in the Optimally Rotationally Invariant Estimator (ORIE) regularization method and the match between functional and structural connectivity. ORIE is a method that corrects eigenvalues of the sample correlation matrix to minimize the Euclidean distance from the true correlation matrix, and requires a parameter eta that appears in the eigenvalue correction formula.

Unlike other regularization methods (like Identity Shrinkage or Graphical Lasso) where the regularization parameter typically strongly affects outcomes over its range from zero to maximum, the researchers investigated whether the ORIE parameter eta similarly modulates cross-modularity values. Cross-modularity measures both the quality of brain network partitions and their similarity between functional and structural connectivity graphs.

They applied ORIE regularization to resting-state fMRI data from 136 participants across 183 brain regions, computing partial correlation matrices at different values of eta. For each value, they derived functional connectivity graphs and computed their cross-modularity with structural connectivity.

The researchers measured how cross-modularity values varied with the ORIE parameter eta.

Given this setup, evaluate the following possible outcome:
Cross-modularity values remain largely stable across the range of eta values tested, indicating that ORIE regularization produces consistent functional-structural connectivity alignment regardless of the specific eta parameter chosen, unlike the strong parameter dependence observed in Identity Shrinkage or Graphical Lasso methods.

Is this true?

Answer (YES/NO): YES